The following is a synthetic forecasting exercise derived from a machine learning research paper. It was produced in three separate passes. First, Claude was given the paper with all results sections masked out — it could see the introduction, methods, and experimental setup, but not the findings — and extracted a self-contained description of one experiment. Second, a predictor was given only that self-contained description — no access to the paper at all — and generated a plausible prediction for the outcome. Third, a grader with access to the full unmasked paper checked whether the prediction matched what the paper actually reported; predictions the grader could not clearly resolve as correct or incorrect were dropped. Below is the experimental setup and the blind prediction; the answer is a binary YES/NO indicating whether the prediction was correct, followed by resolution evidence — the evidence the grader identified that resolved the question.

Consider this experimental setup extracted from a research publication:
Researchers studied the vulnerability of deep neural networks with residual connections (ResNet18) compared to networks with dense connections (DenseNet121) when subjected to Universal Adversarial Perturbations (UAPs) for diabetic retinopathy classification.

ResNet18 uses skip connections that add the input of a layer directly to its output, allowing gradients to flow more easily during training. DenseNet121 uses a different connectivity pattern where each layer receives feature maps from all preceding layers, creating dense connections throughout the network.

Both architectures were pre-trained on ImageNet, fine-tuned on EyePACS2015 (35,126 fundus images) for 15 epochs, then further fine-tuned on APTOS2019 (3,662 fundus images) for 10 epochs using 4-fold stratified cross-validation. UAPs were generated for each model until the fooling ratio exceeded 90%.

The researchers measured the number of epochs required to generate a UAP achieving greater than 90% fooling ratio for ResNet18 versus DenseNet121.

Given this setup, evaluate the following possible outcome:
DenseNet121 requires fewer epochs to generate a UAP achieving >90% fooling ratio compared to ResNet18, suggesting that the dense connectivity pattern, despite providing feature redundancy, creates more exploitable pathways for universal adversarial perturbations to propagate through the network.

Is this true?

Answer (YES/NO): YES